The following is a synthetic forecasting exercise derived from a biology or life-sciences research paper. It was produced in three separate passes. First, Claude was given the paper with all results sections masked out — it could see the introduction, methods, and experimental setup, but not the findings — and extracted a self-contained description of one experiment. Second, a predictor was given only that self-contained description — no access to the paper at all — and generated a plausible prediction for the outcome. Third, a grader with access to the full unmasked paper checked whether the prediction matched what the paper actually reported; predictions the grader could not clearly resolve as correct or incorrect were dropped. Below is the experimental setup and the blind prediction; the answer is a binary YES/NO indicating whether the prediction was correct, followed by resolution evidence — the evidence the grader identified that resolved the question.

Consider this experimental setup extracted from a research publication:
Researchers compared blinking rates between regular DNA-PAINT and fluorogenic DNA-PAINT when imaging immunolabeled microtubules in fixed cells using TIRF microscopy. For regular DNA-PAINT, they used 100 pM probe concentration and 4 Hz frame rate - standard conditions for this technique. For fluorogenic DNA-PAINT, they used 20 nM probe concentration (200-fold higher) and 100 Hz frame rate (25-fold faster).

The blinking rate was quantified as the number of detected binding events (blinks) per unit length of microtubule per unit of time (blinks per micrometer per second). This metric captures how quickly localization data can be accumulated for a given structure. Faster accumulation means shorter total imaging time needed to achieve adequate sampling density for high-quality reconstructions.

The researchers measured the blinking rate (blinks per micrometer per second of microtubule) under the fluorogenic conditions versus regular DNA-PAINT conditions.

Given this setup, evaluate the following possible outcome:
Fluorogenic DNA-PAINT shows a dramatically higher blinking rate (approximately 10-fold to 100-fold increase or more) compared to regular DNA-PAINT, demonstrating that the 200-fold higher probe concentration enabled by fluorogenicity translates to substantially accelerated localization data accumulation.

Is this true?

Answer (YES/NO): YES